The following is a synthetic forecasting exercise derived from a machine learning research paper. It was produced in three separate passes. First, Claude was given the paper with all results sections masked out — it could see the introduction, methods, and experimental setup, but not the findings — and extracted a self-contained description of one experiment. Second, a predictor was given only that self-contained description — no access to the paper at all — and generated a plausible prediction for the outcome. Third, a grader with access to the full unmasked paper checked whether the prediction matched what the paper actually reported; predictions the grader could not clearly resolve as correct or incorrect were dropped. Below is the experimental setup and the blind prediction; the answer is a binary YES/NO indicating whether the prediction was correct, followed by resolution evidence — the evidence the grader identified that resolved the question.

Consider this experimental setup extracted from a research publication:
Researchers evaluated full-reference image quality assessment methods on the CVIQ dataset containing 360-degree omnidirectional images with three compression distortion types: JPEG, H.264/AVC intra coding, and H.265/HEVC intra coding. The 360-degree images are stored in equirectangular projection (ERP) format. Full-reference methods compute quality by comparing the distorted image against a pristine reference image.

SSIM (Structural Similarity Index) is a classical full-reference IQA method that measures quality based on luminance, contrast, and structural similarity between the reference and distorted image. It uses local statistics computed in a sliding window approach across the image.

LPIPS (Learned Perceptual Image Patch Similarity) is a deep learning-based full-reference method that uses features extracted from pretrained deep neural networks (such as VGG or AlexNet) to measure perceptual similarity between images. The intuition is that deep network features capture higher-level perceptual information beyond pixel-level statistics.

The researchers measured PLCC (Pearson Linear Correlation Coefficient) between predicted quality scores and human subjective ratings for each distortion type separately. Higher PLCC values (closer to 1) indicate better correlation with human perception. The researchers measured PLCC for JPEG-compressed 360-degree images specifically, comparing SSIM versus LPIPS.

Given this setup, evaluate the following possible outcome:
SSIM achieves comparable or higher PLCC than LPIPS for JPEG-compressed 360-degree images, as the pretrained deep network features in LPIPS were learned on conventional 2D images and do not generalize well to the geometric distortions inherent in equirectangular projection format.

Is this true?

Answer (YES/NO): YES